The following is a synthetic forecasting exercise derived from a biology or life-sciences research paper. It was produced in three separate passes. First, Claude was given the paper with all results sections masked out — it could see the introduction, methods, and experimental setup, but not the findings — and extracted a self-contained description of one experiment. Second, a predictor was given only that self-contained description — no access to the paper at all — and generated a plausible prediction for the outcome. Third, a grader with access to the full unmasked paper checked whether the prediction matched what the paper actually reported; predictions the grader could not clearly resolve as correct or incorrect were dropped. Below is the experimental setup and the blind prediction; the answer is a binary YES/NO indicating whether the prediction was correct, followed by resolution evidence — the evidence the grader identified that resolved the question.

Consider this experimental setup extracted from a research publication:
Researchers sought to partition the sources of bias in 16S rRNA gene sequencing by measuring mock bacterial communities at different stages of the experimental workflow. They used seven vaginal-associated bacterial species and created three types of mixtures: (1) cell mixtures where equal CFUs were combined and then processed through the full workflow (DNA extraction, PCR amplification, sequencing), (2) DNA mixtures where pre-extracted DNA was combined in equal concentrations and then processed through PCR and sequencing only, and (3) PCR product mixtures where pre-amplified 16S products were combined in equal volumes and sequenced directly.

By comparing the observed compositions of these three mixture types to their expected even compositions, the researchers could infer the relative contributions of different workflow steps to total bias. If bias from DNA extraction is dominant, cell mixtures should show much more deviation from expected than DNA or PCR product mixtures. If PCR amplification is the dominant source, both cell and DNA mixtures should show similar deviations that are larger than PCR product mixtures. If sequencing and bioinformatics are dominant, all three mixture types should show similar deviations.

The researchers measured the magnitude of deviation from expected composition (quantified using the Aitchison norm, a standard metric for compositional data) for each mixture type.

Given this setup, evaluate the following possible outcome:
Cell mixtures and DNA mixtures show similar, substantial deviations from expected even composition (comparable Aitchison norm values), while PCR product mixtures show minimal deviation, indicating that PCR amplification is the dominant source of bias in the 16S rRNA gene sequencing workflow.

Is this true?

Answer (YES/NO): NO